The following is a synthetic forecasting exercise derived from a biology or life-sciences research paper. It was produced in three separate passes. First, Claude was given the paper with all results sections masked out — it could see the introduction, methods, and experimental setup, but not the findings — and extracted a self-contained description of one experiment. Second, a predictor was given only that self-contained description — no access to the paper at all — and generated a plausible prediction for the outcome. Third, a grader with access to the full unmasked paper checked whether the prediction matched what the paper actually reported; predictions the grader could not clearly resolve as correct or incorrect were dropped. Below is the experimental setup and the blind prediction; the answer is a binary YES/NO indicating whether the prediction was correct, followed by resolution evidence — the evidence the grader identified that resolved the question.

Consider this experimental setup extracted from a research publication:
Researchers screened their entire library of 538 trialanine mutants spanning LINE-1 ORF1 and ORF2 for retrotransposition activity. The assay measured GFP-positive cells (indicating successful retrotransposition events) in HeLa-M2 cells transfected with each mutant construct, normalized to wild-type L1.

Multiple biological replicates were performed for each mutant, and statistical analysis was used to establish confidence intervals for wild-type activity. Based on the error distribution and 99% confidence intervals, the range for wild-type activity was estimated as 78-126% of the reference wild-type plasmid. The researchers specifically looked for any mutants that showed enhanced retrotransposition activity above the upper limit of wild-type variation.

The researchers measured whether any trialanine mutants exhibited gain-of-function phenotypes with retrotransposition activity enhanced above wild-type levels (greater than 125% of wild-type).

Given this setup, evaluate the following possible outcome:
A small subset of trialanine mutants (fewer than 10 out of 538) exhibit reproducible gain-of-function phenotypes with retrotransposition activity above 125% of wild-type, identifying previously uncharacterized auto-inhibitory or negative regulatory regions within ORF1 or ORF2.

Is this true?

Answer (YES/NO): NO